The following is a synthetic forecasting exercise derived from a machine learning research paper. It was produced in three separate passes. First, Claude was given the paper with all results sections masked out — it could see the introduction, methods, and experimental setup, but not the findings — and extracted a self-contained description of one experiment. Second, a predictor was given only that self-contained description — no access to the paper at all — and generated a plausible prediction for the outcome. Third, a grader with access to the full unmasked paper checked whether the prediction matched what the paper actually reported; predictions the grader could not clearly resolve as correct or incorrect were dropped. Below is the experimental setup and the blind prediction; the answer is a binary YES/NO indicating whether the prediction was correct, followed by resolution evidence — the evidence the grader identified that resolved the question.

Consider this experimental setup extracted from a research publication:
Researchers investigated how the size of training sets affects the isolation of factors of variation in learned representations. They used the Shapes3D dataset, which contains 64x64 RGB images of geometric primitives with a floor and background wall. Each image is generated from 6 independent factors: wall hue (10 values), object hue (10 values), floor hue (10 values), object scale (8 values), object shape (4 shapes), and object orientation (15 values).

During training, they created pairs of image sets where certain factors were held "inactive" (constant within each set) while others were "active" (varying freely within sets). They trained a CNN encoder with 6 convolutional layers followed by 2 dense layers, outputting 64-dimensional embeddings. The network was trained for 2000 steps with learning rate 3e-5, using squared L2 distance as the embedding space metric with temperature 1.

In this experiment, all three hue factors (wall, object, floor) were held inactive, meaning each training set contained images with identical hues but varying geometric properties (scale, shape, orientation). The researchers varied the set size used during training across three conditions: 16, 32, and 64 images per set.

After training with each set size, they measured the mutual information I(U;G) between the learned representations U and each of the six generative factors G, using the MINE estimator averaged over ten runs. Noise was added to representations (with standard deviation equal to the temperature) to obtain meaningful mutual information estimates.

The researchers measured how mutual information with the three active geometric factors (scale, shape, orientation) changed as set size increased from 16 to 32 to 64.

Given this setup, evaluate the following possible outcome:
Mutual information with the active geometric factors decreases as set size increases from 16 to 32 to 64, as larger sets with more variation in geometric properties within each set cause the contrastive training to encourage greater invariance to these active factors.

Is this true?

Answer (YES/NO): NO